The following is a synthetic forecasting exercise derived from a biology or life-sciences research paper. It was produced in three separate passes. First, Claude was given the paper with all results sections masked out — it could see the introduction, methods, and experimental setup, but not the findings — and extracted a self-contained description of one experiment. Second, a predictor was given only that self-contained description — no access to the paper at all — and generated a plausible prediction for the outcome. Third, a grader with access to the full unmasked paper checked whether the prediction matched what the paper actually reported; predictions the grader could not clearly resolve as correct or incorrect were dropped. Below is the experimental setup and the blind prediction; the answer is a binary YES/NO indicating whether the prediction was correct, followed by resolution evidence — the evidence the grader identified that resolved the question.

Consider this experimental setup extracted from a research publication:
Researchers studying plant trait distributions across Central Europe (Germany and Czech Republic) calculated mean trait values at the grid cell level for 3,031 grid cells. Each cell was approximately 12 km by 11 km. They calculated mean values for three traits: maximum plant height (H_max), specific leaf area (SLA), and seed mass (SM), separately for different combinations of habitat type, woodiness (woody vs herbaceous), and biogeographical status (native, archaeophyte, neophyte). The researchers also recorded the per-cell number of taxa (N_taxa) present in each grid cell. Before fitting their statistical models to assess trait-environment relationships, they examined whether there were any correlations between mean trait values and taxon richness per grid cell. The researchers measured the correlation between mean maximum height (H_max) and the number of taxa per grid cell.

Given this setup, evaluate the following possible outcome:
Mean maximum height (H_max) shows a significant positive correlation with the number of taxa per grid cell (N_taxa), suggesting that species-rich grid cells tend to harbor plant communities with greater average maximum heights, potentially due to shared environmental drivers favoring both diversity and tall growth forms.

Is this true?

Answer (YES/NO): NO